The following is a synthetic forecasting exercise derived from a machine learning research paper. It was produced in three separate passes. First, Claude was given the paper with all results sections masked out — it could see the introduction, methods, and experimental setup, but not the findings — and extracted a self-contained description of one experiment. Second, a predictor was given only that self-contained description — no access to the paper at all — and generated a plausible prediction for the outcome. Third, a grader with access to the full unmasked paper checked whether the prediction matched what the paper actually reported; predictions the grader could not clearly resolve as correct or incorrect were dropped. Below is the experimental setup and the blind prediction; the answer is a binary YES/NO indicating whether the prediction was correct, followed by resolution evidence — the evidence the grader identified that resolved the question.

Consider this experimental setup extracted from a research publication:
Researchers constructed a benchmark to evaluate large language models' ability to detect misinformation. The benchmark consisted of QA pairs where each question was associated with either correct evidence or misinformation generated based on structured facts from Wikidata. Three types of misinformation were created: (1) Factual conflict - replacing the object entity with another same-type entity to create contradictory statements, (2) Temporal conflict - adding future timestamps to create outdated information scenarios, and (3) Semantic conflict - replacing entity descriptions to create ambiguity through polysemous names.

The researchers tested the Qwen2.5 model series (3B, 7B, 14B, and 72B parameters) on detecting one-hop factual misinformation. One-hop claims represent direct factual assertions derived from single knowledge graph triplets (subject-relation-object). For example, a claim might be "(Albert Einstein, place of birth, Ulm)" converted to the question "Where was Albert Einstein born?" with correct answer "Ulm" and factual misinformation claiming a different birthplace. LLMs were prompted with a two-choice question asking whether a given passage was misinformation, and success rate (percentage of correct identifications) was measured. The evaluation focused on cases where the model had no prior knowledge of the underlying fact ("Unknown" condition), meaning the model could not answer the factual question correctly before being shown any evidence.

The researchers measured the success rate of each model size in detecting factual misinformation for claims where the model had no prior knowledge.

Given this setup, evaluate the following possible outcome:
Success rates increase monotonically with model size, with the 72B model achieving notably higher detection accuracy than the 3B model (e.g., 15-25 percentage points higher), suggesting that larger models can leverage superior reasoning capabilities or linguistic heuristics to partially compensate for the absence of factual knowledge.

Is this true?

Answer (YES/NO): NO